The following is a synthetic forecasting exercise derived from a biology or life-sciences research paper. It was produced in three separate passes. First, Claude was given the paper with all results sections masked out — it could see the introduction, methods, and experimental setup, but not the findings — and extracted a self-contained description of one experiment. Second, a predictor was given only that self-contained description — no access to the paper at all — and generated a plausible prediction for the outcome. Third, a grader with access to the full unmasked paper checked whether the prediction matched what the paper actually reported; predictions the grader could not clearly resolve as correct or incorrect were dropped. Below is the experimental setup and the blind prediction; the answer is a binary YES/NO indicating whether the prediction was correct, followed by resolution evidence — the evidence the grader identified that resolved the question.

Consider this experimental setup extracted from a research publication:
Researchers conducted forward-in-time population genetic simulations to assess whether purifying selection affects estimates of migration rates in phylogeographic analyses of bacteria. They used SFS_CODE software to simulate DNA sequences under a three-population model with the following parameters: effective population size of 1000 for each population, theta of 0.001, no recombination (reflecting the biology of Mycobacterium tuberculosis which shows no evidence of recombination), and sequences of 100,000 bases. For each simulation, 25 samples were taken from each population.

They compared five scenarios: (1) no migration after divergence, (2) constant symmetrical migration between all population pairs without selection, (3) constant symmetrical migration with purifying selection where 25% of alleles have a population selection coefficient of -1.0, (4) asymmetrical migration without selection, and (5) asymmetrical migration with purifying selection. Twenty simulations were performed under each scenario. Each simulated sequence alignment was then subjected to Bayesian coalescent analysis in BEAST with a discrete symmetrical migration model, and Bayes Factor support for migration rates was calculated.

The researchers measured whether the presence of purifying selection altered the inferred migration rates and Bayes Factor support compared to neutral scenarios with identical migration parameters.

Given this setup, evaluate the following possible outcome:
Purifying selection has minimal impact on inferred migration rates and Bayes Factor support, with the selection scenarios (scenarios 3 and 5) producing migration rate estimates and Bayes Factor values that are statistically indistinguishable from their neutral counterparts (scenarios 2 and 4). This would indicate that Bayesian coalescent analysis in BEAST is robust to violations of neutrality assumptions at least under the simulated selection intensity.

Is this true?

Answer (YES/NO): YES